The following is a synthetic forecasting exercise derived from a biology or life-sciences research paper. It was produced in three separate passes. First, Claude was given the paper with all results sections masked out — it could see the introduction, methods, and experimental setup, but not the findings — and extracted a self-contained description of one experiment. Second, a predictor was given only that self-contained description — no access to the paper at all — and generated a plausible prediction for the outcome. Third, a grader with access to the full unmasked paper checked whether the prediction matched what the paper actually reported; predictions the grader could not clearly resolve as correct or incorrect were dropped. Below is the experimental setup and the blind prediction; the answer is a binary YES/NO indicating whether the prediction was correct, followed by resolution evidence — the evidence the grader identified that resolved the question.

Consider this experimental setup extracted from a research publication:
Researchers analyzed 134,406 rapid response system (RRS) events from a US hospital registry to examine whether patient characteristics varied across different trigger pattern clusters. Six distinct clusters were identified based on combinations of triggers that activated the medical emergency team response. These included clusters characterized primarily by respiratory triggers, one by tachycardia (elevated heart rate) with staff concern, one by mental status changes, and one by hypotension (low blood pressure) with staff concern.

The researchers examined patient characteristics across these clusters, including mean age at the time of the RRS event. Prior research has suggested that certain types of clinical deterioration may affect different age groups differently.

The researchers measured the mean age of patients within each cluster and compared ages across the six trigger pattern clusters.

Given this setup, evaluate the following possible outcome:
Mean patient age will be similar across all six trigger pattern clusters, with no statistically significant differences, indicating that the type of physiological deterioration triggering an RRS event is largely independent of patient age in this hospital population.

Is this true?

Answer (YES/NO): NO